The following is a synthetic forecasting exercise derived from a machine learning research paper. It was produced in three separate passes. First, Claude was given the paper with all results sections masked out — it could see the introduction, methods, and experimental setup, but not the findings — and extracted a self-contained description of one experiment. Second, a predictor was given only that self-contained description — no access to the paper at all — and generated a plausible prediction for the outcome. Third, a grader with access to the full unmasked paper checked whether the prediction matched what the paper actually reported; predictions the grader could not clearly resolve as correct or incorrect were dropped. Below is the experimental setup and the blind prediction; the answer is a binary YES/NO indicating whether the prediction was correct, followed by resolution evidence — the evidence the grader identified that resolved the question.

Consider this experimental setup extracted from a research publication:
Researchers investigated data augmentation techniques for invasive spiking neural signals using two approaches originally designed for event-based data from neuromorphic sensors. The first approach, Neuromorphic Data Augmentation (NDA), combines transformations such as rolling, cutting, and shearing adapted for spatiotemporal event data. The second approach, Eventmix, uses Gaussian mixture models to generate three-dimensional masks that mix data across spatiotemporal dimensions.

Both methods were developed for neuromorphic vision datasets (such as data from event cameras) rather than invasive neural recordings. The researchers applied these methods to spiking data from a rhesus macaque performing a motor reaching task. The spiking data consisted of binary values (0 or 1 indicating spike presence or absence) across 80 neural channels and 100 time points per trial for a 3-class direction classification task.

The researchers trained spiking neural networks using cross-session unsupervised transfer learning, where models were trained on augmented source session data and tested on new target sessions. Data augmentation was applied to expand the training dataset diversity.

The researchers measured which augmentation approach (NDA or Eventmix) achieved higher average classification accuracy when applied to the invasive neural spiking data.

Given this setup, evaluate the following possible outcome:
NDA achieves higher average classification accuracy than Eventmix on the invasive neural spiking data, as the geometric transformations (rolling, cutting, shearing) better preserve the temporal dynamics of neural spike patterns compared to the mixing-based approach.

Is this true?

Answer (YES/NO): NO